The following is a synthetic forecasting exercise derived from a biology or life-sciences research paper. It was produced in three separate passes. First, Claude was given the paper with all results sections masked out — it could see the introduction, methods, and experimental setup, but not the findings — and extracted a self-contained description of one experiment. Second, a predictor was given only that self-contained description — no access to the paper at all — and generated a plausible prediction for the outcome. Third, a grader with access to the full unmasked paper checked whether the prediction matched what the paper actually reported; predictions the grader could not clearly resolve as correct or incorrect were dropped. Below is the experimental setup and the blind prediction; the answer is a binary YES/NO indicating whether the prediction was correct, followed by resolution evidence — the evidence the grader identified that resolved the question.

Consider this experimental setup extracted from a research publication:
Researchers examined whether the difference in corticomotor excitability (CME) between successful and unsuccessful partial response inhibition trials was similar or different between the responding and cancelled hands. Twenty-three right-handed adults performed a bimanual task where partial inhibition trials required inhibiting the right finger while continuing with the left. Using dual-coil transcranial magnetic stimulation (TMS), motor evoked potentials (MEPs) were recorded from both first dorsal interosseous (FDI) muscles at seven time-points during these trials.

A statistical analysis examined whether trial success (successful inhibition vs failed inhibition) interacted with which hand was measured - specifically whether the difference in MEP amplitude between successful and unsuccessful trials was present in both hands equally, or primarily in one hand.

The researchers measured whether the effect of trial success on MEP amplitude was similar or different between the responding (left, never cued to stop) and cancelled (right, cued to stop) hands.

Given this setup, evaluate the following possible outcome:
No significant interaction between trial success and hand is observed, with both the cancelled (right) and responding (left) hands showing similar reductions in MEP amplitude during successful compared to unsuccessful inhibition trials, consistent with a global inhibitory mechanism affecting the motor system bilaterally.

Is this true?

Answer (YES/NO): YES